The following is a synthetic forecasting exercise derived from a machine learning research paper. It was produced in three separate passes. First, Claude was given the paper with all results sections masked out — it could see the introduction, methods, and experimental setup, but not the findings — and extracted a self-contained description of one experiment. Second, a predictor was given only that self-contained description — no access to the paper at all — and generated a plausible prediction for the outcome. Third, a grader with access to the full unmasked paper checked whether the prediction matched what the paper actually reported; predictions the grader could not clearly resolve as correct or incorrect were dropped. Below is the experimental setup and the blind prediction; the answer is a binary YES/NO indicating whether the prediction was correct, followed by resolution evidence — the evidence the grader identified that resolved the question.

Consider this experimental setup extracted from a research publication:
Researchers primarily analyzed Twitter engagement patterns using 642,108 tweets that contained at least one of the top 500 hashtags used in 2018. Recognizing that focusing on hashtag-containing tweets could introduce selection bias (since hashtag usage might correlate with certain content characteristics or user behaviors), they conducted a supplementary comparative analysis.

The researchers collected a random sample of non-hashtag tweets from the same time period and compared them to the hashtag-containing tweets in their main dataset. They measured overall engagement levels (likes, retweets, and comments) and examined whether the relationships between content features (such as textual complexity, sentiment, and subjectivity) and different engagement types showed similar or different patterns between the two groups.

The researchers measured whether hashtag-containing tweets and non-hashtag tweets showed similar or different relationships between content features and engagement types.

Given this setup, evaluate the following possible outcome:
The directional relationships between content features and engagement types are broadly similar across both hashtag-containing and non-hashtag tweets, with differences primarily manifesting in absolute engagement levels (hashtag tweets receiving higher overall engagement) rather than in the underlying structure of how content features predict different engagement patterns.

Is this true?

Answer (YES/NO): YES